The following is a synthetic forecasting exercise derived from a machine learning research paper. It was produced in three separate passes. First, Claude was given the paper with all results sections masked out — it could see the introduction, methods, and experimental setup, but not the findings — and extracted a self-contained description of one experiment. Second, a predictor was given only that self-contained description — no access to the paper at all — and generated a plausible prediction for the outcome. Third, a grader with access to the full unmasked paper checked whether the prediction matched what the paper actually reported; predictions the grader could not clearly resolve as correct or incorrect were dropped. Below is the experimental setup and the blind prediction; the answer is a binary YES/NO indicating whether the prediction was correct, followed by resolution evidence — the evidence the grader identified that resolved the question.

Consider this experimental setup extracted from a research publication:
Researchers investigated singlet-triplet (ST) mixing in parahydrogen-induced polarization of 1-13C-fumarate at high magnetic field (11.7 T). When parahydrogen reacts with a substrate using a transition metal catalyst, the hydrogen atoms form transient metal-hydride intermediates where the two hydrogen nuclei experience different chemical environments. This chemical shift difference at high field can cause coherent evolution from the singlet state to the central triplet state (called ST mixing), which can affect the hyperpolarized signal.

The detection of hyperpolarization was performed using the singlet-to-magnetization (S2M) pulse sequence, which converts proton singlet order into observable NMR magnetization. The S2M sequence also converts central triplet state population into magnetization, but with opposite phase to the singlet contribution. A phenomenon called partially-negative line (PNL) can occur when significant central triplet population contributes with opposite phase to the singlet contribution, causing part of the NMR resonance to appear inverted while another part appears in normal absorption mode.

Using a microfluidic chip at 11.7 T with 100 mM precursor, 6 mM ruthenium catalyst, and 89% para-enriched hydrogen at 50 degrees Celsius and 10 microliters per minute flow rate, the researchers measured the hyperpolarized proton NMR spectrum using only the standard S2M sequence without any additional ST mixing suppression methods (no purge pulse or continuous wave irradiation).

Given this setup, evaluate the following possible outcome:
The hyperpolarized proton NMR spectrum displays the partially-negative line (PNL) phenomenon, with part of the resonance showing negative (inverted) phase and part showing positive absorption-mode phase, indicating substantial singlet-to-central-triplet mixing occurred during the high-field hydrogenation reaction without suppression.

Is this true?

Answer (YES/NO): YES